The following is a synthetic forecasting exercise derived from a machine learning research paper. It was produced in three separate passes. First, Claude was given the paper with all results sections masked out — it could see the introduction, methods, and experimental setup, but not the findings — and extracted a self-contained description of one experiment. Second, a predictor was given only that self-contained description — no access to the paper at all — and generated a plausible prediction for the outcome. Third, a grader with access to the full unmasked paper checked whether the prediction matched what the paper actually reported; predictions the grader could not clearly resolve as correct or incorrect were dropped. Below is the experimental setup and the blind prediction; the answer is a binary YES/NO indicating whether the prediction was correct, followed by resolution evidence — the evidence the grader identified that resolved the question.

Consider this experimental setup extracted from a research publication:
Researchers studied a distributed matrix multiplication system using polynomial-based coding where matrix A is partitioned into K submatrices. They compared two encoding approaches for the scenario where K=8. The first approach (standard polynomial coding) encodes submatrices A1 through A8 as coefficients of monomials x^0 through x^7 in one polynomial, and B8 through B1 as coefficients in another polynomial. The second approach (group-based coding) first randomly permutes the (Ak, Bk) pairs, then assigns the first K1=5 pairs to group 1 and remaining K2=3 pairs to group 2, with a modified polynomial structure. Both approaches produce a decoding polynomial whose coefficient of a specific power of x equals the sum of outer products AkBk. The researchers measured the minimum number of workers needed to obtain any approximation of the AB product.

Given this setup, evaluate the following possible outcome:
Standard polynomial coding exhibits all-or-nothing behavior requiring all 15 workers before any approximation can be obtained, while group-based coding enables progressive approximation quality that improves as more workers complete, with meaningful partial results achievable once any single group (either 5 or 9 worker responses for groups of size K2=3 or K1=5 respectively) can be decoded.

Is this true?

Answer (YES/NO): NO